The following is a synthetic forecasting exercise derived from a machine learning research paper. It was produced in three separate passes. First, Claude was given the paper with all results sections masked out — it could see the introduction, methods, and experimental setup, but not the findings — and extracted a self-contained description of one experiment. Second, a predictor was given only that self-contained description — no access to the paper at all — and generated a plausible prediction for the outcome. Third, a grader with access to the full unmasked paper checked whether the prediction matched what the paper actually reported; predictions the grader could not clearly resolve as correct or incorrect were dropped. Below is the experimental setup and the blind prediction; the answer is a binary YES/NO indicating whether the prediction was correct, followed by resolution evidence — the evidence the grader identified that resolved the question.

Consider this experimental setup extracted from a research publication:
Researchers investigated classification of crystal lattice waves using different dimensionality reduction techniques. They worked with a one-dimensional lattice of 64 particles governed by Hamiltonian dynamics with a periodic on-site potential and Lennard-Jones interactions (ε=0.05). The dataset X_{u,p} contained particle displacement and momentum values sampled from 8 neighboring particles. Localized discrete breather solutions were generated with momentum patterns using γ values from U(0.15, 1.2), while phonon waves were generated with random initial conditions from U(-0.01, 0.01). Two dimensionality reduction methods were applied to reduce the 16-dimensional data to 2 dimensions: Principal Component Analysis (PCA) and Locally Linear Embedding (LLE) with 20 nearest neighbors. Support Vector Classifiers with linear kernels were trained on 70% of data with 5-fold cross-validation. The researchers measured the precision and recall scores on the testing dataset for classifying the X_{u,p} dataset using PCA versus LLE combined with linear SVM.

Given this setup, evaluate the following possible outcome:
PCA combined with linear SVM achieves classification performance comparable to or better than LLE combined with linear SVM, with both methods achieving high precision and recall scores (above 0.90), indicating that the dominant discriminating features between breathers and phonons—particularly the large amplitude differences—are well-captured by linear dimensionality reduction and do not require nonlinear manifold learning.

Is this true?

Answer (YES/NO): NO